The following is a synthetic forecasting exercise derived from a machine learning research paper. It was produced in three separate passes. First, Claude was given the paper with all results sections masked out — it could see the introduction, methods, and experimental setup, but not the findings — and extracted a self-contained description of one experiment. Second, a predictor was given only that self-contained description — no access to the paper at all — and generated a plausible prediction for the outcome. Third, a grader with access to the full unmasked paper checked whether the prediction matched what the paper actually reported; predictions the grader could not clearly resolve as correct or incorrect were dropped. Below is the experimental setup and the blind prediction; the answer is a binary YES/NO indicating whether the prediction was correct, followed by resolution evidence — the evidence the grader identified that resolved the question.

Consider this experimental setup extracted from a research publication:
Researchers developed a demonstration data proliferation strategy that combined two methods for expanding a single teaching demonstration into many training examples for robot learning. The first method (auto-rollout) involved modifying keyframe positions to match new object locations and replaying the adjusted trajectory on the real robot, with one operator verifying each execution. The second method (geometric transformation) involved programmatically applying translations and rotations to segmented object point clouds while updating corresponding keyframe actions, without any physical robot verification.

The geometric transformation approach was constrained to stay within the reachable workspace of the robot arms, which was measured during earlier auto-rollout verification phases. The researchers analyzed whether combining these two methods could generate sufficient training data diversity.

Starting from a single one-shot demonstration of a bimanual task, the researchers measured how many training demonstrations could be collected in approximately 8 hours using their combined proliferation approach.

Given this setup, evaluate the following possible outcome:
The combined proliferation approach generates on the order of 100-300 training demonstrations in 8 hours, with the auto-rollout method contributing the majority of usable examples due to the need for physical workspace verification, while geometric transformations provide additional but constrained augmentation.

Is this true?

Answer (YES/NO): NO